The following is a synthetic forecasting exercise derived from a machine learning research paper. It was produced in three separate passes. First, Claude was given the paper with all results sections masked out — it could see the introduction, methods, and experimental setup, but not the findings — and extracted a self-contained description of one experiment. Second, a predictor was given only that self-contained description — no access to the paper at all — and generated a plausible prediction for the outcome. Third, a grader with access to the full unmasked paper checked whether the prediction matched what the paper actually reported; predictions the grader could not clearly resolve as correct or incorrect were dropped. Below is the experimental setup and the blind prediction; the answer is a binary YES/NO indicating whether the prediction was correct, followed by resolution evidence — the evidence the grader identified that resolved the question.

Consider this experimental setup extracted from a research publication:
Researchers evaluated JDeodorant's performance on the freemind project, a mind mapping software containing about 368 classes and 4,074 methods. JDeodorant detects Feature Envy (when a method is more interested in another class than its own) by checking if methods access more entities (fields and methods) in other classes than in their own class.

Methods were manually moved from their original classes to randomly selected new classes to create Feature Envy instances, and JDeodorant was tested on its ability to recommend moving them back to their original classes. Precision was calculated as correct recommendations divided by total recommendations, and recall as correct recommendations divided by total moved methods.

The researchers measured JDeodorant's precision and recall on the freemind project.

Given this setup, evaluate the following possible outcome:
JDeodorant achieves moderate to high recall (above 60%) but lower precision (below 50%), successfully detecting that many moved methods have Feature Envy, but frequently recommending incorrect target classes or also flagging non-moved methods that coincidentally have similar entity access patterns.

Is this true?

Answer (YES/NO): NO